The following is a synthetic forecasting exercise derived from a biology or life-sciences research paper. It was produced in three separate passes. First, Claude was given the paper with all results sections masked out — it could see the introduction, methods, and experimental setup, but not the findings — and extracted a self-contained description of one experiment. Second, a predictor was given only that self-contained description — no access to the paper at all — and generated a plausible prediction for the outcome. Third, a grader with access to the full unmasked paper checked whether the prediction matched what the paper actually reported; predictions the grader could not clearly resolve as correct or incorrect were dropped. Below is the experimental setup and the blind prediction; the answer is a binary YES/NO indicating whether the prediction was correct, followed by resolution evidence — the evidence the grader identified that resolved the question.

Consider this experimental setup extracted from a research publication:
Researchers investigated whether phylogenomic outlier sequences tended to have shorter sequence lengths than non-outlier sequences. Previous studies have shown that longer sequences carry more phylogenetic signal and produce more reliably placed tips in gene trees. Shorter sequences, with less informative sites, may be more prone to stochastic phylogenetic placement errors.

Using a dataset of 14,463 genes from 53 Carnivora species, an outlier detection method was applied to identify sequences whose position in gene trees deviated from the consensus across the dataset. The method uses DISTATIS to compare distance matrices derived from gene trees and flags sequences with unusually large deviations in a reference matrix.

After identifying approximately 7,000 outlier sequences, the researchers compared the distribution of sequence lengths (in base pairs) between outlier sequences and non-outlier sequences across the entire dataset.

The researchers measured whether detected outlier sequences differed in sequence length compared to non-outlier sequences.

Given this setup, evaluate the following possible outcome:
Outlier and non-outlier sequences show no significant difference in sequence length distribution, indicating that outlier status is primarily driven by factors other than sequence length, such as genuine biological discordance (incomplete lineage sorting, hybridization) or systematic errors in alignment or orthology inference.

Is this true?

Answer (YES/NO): NO